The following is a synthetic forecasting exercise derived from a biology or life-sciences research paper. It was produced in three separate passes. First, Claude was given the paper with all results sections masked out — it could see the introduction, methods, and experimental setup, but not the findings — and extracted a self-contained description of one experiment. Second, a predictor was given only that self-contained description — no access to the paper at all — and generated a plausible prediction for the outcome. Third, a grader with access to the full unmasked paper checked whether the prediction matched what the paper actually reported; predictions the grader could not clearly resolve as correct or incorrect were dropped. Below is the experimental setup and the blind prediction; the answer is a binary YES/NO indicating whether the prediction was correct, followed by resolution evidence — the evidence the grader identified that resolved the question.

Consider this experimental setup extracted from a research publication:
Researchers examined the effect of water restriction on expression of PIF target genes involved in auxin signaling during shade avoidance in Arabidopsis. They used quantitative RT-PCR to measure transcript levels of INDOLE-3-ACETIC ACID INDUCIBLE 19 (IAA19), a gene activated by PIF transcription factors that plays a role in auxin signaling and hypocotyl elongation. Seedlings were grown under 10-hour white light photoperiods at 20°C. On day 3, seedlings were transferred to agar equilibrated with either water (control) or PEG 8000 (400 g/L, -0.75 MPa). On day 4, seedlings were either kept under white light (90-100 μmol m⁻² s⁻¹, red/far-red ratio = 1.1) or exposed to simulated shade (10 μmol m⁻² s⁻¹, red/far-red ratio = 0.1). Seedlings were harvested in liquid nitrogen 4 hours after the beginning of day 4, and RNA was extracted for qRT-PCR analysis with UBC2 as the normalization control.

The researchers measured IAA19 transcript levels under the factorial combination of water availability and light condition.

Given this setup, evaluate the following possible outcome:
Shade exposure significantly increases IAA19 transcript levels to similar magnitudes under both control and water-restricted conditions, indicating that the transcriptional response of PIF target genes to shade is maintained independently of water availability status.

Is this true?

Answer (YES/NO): NO